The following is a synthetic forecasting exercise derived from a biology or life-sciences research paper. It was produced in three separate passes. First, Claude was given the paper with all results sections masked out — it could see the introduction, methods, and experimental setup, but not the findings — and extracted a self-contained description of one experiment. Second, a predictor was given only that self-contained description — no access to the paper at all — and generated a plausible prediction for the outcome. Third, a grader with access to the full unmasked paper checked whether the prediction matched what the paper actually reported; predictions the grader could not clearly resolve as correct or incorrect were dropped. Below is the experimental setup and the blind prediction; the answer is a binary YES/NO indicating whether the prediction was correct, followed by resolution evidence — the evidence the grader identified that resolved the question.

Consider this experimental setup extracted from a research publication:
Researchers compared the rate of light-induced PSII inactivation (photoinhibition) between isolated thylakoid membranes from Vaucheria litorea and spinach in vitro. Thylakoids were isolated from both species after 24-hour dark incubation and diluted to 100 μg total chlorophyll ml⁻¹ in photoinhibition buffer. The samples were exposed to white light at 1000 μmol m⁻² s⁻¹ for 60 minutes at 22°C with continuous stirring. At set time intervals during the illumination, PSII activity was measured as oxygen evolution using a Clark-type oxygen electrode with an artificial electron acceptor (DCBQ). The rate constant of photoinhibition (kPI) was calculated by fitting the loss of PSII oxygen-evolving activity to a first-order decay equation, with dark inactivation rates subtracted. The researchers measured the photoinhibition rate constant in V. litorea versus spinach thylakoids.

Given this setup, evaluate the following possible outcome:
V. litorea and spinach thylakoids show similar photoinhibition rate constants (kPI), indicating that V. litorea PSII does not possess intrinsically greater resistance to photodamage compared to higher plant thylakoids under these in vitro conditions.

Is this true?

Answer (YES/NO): NO